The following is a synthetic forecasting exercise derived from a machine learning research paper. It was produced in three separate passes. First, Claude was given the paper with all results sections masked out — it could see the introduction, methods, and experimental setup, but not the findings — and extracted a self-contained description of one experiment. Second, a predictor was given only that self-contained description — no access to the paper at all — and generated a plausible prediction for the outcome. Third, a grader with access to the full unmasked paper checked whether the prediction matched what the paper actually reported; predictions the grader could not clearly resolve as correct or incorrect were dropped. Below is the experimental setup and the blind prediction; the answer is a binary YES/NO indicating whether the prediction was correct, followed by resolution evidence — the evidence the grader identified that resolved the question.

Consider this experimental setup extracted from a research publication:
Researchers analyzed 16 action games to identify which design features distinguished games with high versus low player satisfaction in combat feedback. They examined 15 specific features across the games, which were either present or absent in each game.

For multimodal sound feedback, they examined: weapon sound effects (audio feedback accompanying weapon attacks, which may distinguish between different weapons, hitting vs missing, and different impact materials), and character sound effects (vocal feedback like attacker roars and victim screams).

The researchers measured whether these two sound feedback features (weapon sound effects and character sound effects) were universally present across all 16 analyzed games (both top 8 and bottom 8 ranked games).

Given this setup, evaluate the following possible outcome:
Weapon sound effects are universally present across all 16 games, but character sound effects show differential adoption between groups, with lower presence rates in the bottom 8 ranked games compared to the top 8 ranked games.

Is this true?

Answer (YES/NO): NO